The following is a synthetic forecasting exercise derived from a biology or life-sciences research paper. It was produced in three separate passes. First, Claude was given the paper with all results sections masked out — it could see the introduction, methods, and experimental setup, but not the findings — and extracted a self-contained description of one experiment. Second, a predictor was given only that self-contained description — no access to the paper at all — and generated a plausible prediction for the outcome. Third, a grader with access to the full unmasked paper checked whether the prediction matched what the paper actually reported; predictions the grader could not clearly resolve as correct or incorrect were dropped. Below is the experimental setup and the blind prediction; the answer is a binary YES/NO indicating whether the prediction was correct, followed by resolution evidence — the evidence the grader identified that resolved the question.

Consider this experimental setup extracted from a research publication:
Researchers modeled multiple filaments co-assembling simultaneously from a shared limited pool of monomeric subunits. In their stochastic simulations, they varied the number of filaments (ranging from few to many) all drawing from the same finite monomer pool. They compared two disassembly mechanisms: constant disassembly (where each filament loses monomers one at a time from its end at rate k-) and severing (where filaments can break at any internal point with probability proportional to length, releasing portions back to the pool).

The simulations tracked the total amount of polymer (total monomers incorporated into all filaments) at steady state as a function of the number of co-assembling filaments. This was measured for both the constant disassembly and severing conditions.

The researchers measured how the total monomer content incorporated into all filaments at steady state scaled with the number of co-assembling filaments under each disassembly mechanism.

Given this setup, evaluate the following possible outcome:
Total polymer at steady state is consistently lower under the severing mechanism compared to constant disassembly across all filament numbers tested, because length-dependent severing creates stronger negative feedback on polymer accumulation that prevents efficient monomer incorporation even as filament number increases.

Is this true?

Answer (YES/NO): NO